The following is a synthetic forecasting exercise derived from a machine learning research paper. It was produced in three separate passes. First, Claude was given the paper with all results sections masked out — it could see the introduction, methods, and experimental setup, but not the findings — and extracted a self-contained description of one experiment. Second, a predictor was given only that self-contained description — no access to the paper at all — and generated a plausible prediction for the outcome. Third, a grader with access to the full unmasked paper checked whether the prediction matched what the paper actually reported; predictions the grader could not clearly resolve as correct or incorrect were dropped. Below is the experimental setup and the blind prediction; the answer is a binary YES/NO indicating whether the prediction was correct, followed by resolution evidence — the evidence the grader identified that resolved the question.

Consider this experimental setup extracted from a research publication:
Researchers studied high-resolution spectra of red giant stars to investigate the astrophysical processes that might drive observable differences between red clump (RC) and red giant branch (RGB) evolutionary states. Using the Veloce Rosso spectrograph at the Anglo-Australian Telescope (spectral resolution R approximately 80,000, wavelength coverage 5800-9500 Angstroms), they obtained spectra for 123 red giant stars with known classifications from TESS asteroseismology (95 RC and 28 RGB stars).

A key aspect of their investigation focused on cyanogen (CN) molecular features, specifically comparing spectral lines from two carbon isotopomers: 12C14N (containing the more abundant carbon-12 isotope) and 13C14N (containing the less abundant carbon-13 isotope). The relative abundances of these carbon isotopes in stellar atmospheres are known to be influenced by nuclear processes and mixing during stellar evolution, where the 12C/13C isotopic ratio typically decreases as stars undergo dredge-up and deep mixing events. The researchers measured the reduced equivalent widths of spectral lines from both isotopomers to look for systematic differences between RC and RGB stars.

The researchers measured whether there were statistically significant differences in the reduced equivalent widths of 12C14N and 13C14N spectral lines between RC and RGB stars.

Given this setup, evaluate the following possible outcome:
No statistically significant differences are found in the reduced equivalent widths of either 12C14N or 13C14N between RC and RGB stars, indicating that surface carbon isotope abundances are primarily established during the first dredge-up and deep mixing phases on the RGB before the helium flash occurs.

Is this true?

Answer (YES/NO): NO